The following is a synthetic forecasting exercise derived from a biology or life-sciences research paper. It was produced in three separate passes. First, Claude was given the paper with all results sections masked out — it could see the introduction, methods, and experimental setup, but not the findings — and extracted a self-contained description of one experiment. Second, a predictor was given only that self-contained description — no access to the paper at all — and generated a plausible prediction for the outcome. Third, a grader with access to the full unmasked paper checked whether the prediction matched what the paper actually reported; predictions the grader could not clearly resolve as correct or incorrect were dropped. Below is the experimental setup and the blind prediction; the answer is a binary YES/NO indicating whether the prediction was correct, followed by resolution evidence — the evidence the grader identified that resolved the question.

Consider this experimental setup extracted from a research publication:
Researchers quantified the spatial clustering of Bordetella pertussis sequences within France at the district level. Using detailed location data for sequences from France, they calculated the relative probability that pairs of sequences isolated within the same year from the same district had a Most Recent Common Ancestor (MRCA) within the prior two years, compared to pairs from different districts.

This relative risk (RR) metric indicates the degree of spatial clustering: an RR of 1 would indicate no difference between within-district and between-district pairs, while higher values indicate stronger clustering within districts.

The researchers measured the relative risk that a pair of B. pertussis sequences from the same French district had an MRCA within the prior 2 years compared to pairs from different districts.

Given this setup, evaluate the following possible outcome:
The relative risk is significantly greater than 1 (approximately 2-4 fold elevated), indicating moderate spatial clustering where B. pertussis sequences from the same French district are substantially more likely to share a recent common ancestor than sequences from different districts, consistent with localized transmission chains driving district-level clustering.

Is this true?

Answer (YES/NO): YES